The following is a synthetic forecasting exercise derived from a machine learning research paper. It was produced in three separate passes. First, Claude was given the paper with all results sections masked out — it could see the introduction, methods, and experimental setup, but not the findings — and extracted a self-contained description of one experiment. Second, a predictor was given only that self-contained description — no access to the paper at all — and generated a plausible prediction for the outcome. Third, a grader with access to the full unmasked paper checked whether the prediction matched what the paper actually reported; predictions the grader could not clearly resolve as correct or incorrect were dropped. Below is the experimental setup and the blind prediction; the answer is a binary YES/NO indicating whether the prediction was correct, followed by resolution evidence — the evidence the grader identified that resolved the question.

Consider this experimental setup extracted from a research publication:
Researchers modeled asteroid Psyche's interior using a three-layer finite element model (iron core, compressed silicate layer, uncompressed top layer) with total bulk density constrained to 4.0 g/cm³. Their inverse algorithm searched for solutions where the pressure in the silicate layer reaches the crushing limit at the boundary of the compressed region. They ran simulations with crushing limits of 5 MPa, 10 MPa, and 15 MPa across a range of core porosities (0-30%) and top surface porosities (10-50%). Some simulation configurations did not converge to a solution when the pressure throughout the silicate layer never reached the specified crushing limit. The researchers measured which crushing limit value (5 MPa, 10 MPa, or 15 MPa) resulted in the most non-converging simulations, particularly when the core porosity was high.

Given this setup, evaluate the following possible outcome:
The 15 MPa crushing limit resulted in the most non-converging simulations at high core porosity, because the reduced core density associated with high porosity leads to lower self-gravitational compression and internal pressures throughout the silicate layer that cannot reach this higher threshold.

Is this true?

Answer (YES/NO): YES